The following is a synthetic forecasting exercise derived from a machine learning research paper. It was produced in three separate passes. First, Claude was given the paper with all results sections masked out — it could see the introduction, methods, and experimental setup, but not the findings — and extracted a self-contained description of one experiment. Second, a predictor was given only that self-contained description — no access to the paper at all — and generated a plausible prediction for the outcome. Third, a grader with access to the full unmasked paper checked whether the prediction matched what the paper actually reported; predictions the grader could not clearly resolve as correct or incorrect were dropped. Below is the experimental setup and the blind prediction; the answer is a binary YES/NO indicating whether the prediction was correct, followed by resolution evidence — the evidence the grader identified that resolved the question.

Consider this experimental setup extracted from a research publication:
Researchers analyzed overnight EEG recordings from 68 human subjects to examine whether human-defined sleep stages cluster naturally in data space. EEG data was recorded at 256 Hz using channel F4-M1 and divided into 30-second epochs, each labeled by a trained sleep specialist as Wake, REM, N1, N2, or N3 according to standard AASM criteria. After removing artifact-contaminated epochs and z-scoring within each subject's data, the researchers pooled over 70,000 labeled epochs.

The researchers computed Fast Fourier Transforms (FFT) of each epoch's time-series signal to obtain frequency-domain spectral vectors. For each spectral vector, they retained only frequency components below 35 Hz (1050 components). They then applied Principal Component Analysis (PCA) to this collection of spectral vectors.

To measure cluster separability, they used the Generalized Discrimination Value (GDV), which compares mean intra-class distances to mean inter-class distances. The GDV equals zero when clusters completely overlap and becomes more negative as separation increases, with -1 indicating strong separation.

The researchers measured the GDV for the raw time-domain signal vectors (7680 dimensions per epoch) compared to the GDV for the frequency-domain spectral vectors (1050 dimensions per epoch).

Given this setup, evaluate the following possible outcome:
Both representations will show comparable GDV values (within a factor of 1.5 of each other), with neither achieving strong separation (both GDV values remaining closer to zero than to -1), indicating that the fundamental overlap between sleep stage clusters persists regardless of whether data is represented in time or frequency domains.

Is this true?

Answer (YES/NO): NO